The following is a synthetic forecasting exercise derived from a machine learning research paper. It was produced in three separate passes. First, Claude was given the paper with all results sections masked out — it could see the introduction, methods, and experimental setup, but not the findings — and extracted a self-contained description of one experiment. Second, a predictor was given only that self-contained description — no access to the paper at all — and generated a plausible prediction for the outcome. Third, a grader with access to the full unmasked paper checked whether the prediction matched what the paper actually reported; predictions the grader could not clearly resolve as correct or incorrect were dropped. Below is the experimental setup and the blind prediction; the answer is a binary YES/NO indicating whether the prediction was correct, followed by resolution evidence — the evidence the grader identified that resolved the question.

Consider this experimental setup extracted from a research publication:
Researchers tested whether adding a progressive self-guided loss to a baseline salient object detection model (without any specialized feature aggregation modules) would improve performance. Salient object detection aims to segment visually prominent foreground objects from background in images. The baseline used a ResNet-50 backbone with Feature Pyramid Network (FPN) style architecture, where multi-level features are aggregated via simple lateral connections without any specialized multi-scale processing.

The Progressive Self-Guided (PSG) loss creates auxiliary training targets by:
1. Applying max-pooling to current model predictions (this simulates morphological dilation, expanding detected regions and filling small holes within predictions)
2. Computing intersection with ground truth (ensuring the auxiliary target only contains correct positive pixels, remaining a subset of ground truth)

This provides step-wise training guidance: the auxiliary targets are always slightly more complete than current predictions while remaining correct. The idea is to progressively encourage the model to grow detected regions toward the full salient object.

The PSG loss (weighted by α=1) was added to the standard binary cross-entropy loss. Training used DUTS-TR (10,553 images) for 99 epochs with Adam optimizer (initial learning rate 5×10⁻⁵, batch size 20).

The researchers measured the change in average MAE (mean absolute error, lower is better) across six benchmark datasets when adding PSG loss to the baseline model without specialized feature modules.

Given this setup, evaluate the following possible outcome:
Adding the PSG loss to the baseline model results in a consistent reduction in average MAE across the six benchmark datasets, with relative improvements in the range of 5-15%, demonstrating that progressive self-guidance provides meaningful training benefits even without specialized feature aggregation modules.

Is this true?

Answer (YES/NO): NO